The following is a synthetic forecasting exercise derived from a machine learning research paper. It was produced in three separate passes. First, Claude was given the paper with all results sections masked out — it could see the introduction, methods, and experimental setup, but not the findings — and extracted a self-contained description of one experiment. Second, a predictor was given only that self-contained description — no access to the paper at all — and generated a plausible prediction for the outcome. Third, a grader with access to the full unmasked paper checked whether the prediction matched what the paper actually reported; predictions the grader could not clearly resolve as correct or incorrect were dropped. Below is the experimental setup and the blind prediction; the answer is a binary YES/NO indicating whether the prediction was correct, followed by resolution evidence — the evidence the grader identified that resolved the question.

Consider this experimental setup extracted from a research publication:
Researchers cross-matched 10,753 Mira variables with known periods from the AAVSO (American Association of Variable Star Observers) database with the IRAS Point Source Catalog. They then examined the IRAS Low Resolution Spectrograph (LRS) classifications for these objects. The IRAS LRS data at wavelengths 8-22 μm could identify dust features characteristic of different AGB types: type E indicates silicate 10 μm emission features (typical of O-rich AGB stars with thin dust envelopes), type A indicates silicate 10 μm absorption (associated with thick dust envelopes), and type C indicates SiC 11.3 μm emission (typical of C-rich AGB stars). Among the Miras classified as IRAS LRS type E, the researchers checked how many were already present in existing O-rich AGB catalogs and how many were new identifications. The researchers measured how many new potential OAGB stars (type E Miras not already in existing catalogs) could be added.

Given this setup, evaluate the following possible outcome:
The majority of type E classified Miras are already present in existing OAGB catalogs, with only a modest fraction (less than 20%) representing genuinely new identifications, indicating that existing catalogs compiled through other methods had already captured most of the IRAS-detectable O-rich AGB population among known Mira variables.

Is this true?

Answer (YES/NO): YES